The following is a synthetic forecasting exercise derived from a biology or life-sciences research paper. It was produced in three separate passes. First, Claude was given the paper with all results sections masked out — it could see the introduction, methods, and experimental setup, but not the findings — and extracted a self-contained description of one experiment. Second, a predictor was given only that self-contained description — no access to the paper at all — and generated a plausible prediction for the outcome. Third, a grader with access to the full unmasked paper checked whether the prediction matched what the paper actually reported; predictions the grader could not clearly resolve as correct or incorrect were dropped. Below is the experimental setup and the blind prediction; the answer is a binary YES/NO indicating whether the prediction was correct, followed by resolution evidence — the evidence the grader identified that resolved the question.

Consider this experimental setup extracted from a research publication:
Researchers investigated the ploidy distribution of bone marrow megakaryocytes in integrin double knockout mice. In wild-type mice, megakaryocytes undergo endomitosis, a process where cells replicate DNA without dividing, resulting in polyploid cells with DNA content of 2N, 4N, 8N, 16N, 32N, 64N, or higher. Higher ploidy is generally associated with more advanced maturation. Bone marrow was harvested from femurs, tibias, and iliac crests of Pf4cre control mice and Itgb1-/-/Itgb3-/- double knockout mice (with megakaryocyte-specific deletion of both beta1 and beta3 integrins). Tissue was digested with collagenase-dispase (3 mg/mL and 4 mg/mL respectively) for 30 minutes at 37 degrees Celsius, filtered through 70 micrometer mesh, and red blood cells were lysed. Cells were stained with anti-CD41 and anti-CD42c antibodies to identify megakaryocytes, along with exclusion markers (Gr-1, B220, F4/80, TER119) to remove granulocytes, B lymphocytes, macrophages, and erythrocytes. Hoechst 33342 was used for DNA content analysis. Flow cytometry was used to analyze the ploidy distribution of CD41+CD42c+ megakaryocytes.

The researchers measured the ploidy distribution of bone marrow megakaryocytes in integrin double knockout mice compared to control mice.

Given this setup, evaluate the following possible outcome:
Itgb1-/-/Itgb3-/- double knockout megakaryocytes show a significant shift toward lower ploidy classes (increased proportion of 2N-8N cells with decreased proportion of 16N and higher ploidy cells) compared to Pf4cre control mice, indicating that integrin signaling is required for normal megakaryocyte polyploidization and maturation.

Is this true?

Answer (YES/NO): NO